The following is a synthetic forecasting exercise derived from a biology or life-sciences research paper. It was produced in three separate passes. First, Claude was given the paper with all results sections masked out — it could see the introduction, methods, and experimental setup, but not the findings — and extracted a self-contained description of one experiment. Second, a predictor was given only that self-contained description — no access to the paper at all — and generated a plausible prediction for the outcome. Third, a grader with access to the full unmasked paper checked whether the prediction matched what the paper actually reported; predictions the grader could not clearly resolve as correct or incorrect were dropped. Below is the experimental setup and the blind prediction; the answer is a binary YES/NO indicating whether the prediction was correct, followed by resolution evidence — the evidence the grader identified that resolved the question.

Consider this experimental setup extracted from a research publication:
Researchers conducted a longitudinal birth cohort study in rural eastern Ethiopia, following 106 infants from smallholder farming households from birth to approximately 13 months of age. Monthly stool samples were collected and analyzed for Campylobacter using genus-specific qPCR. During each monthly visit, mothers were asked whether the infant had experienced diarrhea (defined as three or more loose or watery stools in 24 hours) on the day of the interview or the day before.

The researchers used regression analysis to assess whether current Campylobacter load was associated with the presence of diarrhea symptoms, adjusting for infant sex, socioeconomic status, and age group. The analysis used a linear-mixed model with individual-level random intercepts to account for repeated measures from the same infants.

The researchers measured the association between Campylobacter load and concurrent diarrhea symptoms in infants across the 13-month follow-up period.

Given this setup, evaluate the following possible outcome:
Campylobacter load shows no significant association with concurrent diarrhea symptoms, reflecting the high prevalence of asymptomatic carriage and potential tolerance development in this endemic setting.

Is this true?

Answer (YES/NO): NO